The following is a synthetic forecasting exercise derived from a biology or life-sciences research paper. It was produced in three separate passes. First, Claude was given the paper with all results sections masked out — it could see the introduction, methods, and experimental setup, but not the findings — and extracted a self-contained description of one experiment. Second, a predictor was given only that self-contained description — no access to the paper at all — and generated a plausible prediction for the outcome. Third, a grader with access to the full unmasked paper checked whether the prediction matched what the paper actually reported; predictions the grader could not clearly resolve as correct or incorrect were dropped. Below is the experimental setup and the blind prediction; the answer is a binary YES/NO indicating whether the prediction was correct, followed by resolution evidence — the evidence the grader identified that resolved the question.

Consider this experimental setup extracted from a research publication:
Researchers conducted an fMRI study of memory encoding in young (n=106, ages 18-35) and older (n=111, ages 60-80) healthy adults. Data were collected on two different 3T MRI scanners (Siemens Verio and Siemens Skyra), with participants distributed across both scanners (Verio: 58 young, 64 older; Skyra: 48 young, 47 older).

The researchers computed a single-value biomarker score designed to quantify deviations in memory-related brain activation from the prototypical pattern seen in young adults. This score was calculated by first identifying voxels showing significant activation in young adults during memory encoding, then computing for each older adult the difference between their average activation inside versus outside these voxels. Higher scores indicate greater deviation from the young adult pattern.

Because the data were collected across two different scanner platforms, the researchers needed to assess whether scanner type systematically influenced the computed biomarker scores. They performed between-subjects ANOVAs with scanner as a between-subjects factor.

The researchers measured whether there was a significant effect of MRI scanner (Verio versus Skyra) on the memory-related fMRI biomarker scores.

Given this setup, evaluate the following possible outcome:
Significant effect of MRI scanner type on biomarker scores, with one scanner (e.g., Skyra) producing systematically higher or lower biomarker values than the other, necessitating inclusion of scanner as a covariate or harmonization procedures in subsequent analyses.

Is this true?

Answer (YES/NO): NO